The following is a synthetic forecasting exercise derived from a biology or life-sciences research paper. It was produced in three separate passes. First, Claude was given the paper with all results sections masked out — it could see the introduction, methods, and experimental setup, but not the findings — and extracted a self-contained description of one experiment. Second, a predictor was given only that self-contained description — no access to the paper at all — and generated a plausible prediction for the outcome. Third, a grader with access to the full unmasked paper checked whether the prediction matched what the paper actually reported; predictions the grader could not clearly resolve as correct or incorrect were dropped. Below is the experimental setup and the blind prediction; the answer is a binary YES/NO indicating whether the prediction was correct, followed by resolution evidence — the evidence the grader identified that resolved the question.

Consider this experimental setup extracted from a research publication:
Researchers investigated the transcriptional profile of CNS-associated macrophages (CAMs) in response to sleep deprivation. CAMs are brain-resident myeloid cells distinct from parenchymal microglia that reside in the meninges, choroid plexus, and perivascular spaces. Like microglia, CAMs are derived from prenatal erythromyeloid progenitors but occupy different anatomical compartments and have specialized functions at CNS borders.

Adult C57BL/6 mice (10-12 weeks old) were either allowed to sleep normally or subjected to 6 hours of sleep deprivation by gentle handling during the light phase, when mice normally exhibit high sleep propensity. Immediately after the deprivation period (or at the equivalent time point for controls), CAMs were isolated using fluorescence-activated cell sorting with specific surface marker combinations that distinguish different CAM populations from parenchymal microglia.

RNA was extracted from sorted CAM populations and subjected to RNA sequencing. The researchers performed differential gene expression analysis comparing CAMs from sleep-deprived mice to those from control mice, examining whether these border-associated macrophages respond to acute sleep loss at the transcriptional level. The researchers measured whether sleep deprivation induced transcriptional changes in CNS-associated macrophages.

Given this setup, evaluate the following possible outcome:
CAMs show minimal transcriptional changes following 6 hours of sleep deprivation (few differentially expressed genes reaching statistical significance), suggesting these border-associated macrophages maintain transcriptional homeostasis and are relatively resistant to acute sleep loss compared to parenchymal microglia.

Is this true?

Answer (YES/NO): NO